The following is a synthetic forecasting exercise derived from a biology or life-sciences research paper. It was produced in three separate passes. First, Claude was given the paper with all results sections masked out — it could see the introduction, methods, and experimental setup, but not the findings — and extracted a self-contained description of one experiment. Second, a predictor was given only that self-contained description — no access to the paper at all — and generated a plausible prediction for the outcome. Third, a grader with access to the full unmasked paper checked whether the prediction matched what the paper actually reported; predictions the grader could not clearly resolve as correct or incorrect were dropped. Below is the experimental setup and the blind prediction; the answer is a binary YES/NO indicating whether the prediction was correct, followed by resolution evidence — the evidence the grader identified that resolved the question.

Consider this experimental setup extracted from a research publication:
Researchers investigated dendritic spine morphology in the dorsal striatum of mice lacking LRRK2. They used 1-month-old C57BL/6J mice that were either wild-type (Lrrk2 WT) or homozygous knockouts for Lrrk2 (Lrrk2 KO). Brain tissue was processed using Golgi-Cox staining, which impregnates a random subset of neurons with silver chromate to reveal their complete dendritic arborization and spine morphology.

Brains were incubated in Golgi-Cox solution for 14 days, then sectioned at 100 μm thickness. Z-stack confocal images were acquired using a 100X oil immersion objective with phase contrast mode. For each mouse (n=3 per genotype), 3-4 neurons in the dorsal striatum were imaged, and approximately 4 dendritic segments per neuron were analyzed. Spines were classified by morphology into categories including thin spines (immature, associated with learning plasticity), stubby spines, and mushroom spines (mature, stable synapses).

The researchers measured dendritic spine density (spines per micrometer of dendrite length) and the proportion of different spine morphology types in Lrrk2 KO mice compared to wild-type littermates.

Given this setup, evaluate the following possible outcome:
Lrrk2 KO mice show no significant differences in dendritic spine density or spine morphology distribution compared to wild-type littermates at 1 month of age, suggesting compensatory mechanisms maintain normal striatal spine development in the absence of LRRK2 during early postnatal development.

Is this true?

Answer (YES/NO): NO